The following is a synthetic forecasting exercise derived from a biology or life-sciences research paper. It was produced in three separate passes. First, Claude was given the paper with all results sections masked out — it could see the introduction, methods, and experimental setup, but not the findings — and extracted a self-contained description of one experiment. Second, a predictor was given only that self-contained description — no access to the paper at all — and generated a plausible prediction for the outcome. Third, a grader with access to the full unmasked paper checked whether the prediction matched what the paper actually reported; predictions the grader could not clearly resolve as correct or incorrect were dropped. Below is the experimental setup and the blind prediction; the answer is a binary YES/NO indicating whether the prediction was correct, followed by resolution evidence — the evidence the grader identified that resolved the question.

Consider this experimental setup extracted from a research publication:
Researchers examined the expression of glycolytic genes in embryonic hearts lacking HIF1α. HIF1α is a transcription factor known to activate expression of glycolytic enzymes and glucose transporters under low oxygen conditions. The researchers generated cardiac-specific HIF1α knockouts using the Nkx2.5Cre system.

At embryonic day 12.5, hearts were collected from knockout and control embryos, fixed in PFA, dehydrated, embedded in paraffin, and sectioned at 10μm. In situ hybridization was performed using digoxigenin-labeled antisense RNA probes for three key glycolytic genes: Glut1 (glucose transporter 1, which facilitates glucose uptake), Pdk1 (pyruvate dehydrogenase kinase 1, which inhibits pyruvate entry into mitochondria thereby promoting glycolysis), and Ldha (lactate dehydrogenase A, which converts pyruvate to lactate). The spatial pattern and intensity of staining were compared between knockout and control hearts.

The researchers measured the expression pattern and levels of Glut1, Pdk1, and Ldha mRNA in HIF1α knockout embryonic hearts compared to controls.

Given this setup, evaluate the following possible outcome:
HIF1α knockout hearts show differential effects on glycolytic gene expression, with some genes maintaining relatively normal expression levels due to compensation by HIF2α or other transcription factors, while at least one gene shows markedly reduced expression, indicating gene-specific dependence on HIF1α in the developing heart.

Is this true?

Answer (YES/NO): NO